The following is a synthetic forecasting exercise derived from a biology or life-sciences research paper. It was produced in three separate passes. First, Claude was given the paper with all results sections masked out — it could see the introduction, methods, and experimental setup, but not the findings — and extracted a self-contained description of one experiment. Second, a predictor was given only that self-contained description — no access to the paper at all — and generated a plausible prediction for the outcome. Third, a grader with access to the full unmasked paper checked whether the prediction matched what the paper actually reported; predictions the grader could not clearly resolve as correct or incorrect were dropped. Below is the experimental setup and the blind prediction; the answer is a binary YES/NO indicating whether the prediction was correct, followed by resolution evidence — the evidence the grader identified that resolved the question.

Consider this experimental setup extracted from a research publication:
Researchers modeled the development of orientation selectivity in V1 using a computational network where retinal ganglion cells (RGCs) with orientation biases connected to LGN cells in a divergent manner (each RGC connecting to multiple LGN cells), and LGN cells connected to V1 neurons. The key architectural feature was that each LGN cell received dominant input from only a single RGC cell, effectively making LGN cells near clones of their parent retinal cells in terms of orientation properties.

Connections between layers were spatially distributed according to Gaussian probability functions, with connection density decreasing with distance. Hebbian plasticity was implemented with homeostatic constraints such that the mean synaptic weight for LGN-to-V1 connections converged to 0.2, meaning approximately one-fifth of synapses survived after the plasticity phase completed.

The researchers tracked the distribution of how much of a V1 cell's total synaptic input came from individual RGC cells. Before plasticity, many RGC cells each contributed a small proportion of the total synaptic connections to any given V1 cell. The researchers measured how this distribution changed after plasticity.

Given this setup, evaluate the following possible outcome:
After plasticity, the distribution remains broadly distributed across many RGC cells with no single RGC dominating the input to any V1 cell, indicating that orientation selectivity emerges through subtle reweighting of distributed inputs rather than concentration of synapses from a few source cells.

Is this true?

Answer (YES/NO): NO